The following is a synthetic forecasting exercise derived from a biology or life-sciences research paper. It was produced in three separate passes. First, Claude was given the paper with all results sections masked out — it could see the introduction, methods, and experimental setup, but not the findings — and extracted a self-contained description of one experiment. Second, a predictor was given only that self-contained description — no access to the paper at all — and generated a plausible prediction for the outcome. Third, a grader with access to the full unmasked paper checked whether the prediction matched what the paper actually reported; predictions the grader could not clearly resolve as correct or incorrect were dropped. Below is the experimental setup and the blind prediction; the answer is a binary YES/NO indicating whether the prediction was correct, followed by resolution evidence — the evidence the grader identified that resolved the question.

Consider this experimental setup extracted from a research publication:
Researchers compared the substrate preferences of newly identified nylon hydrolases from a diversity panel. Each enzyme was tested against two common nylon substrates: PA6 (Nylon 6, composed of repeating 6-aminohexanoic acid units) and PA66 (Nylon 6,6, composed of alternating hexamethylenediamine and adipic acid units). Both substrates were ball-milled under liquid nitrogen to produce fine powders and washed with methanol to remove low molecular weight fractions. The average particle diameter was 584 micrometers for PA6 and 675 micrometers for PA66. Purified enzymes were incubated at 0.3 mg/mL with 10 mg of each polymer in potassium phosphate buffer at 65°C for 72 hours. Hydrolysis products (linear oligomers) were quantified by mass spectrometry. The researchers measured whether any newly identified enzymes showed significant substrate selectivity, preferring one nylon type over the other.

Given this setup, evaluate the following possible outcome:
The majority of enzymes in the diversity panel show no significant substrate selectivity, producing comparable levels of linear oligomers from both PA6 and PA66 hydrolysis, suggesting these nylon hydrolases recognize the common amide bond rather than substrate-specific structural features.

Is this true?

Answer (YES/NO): NO